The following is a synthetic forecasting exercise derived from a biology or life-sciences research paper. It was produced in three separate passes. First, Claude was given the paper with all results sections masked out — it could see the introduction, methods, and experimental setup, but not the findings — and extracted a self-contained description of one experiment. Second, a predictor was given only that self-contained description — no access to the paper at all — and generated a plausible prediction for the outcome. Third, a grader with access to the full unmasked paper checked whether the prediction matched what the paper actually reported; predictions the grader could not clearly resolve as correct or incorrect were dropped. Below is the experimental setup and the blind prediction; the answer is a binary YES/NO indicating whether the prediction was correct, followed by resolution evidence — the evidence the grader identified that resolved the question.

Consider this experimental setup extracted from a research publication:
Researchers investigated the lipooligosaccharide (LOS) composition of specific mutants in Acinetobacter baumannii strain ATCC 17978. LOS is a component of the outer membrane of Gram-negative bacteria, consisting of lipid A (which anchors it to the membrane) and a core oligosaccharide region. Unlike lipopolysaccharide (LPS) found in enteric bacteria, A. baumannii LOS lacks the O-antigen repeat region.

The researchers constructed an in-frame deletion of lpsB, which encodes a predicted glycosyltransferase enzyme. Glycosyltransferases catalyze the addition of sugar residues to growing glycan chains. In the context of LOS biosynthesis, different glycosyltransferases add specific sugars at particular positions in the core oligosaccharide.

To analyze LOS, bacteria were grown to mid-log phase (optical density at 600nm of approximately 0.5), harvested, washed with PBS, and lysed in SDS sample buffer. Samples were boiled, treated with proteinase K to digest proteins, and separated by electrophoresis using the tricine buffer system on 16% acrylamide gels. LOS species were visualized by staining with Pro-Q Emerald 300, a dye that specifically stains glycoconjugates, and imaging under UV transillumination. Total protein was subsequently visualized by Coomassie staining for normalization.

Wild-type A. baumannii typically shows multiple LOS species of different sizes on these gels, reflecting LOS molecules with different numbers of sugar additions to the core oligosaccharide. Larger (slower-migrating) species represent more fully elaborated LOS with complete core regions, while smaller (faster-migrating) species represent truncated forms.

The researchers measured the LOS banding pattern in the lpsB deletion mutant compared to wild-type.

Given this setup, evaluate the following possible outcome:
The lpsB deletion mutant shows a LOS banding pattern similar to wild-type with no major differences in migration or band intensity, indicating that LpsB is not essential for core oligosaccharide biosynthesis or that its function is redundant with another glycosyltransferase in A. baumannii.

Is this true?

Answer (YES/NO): NO